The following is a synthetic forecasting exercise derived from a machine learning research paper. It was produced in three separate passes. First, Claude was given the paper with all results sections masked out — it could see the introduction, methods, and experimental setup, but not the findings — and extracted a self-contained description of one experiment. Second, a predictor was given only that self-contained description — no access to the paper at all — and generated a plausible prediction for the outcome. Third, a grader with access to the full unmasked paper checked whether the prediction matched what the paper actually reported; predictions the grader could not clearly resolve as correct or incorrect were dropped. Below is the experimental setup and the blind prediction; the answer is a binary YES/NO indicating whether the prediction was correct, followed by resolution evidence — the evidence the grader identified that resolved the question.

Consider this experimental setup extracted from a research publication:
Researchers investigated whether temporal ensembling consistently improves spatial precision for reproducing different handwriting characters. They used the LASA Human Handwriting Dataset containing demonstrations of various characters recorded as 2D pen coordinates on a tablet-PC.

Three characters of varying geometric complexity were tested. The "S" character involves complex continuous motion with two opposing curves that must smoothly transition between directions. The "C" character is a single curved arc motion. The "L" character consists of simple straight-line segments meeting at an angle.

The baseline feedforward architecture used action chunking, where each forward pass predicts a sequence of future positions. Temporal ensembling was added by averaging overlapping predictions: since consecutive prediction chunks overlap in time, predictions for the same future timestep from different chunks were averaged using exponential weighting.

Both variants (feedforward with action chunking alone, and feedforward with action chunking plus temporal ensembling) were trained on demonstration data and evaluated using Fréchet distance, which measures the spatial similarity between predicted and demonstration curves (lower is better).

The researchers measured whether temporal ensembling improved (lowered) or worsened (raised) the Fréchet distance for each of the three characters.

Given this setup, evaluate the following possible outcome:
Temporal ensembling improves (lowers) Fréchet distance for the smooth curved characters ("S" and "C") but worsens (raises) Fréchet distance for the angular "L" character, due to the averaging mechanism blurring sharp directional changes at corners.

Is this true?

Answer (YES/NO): NO